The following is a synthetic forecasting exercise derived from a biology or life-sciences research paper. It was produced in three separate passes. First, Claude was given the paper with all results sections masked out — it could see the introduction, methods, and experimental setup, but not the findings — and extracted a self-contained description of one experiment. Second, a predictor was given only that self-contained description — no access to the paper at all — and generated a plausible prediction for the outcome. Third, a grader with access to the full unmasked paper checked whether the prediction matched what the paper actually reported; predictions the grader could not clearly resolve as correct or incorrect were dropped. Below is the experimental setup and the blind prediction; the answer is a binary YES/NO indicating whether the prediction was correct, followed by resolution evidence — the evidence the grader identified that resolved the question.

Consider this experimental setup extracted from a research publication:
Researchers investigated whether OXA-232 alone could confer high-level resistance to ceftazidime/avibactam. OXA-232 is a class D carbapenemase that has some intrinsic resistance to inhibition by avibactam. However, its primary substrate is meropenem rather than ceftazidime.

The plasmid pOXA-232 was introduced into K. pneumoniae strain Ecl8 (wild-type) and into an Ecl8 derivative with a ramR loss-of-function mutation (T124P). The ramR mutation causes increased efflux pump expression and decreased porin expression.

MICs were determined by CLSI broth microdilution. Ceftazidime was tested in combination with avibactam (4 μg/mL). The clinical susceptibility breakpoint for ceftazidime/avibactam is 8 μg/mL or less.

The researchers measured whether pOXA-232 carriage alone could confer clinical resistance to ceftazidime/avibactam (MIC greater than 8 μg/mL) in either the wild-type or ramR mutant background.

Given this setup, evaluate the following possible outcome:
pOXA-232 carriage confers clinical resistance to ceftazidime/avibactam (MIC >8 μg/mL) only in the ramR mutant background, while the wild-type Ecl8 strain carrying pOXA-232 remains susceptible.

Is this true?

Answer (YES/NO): NO